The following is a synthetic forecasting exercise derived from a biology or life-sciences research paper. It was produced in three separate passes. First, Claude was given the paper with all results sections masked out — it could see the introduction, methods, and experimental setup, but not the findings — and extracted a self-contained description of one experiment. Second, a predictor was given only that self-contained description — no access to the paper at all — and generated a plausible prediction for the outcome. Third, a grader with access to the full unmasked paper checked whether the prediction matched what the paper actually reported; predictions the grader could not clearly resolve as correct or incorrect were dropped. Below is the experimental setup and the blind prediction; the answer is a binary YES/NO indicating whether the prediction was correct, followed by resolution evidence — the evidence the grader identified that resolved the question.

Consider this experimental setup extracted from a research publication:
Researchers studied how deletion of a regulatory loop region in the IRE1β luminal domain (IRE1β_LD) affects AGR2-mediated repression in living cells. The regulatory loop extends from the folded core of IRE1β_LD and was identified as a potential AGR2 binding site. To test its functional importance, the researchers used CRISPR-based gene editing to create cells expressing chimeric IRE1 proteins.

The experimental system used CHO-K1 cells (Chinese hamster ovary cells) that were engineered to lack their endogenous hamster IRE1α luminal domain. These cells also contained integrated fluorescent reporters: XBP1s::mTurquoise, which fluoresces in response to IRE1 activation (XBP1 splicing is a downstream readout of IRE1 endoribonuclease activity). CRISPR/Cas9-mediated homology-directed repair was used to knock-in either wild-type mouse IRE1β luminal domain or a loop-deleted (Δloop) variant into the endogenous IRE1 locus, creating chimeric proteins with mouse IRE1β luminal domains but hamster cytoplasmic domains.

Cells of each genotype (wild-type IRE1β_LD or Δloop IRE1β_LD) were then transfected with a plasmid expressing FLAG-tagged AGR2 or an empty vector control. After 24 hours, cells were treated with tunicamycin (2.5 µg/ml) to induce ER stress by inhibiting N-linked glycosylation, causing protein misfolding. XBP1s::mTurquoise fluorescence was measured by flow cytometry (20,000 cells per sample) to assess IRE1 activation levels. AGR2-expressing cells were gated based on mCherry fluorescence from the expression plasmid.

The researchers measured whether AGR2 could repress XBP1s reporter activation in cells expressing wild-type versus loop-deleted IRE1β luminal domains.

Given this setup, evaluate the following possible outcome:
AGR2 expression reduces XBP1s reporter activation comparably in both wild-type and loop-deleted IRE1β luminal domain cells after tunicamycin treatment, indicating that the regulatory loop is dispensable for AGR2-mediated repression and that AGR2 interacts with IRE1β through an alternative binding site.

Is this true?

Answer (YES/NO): NO